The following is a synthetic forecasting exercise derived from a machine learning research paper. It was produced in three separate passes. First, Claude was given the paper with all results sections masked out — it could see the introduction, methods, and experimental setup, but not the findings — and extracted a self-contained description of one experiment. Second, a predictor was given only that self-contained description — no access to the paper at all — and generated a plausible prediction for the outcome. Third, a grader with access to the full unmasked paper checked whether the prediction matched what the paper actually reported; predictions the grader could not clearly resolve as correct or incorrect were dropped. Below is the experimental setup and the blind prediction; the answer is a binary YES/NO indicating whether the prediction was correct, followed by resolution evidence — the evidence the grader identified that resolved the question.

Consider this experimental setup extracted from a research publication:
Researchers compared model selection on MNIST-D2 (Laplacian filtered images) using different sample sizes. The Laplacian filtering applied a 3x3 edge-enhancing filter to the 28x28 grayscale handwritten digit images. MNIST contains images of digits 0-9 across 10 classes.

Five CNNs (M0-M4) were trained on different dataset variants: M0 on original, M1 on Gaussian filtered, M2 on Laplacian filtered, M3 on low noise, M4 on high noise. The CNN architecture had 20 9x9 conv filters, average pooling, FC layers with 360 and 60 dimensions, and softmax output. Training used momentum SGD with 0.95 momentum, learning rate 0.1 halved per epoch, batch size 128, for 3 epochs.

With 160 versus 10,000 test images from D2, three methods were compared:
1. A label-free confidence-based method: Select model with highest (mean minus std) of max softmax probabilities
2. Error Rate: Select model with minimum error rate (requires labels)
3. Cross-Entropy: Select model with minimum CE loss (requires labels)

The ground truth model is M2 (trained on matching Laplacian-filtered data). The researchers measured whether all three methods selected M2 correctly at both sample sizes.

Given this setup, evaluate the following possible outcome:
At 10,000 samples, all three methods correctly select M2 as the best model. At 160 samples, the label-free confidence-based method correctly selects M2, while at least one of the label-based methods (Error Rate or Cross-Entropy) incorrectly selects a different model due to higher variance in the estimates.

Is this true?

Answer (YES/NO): NO